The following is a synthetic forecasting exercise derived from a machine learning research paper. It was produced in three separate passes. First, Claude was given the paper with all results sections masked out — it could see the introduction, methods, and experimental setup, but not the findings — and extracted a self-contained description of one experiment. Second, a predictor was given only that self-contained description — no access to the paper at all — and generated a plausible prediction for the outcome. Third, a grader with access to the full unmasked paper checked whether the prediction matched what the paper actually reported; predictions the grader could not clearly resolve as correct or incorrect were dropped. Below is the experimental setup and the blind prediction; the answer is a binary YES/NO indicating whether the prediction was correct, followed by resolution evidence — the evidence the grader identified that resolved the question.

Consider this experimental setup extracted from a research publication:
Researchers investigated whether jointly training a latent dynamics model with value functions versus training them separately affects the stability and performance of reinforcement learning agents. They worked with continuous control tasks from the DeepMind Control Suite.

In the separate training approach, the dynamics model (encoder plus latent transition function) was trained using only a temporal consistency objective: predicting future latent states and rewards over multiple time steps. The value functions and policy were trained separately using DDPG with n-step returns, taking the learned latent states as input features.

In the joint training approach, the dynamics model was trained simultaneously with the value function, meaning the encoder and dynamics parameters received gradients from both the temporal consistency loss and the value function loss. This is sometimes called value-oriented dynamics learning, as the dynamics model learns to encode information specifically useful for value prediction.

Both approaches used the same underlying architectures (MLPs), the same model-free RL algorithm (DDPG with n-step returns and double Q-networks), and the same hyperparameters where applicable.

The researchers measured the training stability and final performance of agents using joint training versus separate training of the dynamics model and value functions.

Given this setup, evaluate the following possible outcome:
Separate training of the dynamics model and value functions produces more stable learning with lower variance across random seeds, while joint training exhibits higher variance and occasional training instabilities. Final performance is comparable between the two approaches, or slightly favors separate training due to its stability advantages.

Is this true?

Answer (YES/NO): NO